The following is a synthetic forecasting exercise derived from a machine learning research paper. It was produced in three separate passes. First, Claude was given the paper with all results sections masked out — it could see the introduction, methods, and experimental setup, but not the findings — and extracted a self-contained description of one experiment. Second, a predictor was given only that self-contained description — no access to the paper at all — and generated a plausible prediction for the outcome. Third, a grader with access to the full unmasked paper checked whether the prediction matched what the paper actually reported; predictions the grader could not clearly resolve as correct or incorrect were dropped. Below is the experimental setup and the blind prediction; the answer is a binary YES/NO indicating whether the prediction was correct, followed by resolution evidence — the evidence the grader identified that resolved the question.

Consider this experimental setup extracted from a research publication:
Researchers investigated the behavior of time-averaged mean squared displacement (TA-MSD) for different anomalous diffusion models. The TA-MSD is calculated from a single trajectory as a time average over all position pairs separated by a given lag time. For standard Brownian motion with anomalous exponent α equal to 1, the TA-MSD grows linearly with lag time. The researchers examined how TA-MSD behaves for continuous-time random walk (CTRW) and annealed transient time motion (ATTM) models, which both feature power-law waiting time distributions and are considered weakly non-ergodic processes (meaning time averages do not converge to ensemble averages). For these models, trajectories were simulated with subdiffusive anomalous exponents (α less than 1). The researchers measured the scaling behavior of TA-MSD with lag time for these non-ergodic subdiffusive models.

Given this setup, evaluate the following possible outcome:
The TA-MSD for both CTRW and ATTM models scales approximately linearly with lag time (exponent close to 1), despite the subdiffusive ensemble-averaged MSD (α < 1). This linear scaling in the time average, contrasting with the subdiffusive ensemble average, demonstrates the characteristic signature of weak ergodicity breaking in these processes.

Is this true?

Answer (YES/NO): YES